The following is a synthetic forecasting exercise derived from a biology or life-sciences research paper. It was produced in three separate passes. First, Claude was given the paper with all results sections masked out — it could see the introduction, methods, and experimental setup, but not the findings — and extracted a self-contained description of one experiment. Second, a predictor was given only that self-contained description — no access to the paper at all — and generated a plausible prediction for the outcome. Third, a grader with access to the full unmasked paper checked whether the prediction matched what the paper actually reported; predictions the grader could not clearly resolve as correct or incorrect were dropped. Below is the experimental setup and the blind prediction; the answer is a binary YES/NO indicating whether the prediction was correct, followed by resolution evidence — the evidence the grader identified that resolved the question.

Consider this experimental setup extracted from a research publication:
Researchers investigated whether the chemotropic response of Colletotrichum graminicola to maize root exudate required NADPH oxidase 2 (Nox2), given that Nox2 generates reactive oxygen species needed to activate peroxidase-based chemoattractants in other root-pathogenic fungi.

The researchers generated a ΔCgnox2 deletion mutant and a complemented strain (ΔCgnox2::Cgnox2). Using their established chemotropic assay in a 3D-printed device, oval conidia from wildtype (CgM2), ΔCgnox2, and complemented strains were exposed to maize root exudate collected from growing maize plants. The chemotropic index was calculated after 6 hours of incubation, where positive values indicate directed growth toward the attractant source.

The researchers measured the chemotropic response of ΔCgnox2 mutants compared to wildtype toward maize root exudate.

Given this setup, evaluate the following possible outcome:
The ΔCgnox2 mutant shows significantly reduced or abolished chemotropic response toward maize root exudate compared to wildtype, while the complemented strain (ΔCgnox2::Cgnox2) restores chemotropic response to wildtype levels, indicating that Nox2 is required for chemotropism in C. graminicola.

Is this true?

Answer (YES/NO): NO